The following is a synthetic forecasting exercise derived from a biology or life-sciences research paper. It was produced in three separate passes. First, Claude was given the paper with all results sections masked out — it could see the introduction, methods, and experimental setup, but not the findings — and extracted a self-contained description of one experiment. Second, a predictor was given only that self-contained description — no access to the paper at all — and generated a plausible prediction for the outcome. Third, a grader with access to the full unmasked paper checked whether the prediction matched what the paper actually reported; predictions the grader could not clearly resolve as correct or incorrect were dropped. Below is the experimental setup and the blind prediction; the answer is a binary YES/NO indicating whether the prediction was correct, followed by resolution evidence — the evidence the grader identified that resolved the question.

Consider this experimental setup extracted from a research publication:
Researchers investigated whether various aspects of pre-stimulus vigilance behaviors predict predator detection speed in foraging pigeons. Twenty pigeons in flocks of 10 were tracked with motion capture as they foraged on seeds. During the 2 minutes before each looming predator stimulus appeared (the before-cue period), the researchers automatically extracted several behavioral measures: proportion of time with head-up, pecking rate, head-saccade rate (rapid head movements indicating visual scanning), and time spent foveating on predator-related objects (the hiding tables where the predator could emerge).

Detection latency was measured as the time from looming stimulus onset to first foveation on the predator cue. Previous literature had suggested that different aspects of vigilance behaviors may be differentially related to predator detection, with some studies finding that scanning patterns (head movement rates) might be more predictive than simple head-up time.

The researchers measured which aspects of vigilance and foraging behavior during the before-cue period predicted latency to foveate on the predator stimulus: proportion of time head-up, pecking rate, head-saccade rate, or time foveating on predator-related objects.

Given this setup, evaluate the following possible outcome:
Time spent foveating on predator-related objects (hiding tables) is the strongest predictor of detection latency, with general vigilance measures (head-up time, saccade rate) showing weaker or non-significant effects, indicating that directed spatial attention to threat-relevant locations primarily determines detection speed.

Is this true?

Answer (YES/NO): NO